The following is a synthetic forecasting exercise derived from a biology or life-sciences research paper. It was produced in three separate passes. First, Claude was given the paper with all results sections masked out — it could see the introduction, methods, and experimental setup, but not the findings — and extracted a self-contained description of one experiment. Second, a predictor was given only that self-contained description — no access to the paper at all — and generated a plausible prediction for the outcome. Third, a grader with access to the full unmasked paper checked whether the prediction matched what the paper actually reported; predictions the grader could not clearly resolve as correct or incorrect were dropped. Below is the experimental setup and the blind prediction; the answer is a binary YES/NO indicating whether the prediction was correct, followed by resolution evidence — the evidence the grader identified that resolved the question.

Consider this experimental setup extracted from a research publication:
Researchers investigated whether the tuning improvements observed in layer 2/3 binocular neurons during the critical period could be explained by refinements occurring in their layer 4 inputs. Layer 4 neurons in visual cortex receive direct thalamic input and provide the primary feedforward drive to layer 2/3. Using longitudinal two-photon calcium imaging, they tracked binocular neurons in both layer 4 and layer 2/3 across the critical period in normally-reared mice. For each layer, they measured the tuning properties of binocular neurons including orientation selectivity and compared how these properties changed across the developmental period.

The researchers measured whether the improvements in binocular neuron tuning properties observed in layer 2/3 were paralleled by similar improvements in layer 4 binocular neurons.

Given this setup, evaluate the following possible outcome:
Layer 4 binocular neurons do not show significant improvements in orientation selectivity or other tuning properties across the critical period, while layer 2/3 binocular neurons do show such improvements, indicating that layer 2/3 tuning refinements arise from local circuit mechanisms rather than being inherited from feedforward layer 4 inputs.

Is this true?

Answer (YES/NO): YES